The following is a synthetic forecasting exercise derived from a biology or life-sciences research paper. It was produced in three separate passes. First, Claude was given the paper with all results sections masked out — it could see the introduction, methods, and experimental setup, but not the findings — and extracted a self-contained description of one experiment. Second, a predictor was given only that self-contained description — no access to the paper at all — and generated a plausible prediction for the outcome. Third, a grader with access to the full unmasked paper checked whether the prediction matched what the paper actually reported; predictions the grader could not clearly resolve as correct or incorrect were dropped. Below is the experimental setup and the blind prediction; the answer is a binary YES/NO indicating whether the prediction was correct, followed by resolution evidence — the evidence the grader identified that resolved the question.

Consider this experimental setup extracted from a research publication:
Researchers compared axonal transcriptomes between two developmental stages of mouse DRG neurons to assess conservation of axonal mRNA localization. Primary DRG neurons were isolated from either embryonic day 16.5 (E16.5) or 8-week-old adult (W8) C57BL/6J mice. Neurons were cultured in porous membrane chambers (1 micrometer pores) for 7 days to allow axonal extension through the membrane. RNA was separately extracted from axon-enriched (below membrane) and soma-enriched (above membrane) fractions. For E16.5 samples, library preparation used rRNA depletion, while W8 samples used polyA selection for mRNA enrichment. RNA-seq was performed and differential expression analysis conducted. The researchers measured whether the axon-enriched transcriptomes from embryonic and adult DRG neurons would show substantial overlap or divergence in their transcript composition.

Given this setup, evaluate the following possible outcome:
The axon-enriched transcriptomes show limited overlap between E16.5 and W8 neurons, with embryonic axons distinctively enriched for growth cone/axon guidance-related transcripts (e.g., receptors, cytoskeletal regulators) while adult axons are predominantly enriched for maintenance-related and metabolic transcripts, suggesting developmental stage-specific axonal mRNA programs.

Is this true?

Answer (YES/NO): NO